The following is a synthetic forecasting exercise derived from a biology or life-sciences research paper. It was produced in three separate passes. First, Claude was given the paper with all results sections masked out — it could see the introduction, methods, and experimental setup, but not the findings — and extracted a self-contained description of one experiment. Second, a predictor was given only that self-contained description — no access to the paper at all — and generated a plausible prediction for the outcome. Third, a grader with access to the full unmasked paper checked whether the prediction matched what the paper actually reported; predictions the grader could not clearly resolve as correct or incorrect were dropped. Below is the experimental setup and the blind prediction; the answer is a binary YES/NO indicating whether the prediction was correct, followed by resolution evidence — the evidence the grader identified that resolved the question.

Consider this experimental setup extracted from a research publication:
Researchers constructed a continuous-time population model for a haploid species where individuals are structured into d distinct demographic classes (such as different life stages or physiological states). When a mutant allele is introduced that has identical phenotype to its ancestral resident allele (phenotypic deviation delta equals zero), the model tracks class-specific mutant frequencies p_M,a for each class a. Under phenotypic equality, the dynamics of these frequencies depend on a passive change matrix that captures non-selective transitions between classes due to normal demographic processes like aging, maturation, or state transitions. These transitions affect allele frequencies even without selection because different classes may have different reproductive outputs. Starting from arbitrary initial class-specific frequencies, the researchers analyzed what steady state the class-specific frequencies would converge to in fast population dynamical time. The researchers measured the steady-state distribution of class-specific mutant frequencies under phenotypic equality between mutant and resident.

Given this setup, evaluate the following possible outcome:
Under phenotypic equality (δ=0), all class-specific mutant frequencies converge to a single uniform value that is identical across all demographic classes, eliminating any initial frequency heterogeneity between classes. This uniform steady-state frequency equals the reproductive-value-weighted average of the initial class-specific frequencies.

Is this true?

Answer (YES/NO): YES